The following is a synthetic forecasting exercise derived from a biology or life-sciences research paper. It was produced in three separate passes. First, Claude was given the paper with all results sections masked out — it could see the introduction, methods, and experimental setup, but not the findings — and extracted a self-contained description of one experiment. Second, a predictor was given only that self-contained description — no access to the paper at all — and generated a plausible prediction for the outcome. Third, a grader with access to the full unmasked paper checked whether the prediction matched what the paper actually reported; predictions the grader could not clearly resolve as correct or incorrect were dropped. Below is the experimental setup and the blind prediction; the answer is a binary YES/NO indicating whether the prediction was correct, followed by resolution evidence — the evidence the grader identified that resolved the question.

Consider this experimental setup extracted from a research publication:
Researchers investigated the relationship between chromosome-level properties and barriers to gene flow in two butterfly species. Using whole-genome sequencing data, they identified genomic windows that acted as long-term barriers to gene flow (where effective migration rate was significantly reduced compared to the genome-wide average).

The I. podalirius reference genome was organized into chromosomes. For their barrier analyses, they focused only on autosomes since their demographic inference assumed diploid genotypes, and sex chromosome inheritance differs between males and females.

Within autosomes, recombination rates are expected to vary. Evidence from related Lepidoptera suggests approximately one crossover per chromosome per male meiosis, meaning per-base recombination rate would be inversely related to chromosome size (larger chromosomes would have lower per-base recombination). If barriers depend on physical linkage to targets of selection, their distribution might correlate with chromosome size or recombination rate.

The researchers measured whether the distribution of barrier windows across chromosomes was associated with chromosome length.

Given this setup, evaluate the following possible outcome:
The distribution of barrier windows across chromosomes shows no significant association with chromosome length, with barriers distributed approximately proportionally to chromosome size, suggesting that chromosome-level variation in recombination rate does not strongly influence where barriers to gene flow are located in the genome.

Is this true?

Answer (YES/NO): NO